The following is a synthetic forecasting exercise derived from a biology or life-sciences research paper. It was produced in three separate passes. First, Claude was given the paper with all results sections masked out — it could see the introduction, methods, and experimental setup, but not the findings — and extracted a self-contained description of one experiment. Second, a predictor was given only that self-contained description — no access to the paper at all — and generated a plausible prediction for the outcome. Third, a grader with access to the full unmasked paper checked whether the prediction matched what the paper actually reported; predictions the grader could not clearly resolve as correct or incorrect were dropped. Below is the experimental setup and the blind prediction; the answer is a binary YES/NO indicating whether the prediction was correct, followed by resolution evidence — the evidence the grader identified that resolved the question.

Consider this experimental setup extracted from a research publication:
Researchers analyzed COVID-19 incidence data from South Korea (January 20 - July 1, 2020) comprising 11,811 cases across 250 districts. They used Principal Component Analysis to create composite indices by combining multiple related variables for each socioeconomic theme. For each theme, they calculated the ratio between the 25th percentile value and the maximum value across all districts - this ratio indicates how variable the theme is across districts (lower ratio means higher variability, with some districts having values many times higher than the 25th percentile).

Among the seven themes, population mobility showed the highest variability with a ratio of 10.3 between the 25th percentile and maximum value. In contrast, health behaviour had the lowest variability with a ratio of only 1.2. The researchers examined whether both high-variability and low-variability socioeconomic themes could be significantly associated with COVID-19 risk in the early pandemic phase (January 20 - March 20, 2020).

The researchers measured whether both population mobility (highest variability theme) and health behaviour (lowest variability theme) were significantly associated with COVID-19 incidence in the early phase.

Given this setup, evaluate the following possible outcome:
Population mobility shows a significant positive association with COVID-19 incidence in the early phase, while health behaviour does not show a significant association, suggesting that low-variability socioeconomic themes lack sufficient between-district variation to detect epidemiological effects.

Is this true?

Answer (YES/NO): NO